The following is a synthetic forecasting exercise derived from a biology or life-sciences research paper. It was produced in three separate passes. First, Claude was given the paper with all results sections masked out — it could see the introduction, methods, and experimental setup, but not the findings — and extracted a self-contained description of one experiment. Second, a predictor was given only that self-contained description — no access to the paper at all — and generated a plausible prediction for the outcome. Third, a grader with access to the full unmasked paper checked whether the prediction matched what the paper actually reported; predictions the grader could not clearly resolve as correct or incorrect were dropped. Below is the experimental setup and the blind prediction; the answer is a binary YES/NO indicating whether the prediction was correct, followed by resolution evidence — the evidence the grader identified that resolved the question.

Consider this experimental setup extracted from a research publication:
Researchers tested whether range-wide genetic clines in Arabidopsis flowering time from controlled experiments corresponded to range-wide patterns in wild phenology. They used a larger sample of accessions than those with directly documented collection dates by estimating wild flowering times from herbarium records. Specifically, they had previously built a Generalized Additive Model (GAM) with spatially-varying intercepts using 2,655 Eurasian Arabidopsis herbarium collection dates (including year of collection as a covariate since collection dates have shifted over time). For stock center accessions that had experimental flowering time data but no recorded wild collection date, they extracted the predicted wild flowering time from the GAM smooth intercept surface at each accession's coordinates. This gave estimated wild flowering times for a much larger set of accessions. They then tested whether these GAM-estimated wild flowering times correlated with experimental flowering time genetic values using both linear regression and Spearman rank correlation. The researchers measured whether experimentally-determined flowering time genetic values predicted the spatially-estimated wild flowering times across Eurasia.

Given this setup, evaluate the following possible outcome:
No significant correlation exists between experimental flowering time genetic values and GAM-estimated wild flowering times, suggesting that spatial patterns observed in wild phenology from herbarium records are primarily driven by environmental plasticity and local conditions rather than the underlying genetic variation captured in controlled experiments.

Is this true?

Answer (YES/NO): NO